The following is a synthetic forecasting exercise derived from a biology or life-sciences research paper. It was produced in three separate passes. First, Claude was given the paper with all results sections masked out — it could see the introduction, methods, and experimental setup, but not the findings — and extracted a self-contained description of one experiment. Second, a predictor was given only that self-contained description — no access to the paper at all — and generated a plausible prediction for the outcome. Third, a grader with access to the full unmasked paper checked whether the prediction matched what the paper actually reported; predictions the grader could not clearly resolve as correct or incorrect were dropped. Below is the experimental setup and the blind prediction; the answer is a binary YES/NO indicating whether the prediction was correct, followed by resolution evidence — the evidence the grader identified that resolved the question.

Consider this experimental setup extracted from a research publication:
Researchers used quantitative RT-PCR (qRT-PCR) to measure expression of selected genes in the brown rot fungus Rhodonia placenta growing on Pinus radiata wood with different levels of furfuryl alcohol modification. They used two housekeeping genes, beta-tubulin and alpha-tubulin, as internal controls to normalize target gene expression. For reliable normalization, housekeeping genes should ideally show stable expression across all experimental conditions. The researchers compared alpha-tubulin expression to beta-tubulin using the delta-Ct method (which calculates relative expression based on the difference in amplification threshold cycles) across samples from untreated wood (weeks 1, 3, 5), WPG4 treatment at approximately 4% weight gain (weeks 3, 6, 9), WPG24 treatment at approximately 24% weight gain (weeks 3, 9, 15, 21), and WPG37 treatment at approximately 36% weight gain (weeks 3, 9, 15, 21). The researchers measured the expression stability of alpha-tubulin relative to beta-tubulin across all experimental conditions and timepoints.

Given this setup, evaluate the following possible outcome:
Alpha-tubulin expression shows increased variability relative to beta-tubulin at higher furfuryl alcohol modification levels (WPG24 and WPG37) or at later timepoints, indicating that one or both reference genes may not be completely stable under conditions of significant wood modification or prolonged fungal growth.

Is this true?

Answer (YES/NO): NO